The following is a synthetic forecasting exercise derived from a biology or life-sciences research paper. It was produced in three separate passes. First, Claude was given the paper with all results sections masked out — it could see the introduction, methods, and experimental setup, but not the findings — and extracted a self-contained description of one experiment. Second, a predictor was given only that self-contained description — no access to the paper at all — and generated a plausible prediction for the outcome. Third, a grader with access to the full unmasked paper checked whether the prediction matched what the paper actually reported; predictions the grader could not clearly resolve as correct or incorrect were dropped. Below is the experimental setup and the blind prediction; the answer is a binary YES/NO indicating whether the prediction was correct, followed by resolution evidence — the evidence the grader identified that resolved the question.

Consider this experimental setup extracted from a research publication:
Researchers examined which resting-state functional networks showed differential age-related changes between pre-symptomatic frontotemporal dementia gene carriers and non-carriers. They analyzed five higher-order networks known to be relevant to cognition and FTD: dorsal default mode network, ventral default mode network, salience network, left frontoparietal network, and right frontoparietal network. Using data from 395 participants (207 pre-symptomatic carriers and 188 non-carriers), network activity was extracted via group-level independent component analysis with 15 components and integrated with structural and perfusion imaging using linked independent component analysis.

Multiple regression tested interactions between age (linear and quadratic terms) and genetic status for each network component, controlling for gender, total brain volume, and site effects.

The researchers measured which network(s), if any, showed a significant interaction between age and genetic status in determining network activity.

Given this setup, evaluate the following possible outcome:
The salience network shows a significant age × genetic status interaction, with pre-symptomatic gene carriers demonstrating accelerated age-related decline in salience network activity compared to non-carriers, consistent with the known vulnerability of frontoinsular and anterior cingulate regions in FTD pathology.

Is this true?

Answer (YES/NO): NO